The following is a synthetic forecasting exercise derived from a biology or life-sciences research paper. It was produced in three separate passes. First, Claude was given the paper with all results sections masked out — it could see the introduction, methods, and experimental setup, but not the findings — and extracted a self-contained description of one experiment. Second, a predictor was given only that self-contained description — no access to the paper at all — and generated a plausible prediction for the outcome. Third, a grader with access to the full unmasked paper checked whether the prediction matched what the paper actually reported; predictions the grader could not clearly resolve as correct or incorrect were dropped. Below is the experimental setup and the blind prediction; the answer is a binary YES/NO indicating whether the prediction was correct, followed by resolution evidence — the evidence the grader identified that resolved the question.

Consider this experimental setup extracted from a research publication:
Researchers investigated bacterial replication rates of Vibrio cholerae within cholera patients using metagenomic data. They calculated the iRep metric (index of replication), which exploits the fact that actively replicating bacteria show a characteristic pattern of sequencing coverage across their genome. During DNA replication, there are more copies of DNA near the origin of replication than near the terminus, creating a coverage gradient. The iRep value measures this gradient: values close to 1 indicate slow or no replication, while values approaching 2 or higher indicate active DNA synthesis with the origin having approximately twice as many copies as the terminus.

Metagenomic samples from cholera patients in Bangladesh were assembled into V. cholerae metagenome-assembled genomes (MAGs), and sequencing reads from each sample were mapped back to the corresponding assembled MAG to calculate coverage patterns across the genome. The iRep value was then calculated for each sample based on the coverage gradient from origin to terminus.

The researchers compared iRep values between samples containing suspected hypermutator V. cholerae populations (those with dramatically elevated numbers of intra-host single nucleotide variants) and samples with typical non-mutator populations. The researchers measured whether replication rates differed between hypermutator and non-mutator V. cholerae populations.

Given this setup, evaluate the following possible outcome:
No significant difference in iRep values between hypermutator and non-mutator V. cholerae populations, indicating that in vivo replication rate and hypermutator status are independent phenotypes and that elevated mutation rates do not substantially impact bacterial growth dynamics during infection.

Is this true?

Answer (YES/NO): YES